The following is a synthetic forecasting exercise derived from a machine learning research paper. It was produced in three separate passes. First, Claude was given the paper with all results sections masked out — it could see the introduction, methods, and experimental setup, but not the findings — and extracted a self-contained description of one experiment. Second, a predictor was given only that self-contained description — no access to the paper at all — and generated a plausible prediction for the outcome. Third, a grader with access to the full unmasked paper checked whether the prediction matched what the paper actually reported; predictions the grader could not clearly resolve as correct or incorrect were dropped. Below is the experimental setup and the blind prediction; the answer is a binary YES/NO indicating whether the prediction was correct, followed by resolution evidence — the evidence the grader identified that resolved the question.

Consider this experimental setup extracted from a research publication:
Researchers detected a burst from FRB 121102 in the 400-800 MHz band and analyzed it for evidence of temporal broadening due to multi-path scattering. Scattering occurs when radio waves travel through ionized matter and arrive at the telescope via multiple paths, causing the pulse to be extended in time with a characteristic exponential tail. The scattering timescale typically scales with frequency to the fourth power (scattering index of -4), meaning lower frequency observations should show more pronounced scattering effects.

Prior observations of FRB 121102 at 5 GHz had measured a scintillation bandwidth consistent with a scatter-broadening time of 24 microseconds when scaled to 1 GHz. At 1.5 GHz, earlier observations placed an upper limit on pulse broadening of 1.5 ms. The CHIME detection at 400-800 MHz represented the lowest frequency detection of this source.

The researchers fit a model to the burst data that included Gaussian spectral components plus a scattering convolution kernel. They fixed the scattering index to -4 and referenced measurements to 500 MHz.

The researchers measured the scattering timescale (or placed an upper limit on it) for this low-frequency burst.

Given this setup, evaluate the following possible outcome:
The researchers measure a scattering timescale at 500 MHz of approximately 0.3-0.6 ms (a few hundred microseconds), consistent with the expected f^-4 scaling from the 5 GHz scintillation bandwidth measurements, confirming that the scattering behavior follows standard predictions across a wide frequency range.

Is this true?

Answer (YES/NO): NO